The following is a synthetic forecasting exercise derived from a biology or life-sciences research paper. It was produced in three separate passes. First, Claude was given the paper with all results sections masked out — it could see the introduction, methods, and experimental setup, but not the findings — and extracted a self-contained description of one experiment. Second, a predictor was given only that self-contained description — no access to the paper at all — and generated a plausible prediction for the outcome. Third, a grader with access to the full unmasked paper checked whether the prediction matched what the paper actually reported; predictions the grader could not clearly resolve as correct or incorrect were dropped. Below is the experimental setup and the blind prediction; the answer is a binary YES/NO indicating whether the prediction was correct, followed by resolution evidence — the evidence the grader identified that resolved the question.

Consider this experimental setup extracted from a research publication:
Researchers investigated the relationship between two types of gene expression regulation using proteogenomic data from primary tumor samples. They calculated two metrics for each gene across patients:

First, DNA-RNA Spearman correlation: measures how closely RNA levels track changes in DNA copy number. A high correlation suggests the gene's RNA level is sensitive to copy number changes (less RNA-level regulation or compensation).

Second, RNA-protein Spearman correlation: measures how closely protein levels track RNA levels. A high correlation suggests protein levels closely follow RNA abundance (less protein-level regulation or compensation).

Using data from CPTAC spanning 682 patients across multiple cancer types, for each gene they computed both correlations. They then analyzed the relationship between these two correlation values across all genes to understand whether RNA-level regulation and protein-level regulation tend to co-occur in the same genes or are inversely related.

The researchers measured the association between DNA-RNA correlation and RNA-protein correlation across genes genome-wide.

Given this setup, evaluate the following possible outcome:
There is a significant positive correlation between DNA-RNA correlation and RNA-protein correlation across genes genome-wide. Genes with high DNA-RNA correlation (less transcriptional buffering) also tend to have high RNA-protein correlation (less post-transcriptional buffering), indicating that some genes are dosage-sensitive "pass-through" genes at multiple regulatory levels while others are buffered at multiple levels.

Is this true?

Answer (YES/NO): NO